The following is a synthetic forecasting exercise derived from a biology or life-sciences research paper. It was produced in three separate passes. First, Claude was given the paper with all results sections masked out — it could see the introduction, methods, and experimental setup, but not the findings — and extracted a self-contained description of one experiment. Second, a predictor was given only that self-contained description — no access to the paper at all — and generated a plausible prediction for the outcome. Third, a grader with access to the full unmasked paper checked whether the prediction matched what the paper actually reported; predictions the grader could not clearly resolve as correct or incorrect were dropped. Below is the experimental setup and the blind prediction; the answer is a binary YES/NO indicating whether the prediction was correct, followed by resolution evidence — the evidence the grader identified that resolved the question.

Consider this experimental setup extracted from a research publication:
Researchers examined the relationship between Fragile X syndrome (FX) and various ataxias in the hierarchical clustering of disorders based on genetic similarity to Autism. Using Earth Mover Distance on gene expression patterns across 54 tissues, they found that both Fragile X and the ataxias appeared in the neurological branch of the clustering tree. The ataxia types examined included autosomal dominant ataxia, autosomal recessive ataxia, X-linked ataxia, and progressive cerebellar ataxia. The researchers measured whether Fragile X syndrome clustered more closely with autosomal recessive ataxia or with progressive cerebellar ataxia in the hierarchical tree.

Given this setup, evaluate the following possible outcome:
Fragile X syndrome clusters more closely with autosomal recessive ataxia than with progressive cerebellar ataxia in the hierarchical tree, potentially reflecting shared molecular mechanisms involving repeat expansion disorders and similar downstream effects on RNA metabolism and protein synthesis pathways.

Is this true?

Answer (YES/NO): YES